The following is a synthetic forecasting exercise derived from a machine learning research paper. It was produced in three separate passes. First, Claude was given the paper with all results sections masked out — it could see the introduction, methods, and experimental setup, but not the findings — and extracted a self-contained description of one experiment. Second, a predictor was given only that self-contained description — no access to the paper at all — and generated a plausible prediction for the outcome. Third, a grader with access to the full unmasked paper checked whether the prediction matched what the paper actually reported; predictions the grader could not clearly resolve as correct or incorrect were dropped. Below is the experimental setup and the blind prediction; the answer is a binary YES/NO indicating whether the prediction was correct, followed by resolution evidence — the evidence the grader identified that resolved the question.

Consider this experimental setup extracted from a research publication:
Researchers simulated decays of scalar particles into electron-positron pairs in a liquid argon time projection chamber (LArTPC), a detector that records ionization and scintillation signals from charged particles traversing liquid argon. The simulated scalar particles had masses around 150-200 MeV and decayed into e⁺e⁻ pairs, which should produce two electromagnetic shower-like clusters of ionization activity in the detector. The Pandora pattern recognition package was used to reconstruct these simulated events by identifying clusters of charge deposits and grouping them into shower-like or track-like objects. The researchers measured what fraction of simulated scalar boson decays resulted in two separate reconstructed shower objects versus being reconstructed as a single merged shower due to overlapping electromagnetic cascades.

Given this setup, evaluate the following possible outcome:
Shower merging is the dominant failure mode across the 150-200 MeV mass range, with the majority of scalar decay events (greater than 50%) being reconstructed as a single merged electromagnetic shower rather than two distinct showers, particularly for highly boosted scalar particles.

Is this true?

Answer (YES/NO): YES